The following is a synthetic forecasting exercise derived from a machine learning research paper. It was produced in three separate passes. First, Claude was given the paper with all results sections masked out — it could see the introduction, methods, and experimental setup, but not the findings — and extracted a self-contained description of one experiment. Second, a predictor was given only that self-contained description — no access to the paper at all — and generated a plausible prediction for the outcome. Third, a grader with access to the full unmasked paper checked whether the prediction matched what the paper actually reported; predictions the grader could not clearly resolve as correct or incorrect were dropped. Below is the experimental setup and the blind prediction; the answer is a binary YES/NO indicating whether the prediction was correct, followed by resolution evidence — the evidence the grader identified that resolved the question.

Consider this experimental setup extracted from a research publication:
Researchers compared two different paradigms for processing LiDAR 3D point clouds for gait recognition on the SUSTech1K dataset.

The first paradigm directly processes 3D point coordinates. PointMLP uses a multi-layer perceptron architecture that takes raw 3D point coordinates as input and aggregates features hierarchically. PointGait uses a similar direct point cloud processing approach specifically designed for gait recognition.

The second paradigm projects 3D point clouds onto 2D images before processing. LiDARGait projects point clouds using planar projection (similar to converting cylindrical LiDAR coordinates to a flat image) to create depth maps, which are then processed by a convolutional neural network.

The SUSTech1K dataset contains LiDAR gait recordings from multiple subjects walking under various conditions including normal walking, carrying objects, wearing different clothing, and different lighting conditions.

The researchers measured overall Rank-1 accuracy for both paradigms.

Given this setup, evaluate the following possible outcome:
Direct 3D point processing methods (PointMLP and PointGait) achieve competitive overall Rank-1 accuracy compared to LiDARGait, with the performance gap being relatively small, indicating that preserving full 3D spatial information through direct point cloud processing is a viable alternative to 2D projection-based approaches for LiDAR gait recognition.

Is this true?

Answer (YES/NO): NO